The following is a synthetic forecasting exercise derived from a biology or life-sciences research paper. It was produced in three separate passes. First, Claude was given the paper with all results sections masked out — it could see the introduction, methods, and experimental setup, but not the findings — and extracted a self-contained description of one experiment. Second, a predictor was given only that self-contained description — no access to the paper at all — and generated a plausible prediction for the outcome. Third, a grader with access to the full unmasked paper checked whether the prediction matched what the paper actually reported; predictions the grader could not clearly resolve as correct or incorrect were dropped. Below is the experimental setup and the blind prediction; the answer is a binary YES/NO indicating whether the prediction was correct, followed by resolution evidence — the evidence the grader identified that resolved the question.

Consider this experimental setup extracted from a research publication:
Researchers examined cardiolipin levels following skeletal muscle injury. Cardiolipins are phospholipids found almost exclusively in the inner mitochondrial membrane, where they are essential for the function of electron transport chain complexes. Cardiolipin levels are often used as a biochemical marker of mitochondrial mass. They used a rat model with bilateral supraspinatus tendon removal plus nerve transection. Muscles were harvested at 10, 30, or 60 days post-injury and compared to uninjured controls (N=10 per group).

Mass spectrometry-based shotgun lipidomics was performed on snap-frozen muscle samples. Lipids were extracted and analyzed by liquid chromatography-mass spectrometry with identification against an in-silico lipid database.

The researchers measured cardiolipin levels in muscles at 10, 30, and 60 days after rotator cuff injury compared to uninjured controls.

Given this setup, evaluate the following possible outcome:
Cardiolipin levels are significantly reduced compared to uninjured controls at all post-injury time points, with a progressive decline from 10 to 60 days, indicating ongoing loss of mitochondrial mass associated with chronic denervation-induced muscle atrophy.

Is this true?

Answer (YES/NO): NO